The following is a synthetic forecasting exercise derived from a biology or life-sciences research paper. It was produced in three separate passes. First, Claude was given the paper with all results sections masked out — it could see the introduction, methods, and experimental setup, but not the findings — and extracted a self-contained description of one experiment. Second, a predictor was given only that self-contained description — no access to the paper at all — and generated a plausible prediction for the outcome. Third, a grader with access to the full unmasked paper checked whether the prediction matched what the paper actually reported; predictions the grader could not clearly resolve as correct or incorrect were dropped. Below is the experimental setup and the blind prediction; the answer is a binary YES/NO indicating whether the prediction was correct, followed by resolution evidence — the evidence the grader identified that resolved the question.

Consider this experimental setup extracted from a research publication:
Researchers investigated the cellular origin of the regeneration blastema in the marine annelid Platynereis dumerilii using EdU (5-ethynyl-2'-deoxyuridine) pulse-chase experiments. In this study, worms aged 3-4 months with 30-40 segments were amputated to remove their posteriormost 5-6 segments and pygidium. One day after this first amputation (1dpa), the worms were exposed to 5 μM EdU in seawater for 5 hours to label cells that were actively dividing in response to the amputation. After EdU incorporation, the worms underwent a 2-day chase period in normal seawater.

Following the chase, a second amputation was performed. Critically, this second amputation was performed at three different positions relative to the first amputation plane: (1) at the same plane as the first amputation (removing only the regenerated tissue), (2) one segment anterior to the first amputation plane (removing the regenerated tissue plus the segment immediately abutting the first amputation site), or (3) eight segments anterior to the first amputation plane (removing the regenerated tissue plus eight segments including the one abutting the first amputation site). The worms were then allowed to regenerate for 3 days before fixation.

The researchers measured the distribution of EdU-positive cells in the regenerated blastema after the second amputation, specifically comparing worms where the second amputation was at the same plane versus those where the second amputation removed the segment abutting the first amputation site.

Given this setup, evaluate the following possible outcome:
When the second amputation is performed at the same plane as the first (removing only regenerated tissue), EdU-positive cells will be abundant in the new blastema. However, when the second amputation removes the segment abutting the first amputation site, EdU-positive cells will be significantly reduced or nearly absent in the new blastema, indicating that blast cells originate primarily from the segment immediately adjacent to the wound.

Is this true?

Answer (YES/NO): YES